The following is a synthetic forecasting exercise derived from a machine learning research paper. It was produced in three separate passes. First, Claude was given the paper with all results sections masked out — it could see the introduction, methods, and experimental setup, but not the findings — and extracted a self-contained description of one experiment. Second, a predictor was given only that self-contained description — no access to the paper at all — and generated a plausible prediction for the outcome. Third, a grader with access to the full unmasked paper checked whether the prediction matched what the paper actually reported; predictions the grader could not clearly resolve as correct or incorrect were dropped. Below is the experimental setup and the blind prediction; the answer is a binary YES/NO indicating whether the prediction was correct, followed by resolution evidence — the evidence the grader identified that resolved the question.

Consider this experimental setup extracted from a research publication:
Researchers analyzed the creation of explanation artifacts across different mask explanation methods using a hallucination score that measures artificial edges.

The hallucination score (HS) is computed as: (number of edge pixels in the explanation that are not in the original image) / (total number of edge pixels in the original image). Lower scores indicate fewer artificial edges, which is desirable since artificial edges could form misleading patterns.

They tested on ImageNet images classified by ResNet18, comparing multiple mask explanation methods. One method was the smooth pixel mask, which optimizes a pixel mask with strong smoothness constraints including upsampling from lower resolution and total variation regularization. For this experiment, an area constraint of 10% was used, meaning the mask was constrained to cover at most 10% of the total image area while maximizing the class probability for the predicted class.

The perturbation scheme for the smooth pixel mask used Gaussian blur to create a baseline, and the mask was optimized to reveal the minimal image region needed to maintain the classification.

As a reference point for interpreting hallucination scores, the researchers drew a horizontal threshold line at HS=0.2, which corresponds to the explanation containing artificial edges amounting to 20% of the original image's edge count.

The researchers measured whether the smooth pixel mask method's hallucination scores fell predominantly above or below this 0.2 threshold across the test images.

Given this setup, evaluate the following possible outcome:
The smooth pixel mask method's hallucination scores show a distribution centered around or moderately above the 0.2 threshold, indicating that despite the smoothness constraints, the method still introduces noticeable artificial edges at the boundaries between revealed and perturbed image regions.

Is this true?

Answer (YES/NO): NO